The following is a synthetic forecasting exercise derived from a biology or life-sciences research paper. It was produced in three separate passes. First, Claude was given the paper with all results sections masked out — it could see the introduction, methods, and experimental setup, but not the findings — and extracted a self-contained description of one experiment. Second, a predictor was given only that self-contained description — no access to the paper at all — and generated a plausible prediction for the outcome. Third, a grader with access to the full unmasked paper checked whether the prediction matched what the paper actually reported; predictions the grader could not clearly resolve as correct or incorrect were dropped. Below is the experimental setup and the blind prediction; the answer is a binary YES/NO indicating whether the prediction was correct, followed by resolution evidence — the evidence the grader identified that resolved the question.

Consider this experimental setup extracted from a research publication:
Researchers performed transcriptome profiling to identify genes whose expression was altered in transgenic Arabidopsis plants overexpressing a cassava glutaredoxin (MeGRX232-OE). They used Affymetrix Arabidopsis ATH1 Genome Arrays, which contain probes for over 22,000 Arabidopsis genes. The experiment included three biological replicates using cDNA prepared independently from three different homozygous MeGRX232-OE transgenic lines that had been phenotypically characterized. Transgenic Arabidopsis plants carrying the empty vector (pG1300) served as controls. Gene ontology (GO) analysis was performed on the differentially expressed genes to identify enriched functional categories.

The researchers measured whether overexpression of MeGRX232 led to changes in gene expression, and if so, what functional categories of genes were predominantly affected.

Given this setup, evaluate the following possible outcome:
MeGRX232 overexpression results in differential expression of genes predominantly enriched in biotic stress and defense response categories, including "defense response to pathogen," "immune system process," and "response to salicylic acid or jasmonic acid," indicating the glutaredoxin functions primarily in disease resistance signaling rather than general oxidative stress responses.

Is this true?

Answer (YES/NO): NO